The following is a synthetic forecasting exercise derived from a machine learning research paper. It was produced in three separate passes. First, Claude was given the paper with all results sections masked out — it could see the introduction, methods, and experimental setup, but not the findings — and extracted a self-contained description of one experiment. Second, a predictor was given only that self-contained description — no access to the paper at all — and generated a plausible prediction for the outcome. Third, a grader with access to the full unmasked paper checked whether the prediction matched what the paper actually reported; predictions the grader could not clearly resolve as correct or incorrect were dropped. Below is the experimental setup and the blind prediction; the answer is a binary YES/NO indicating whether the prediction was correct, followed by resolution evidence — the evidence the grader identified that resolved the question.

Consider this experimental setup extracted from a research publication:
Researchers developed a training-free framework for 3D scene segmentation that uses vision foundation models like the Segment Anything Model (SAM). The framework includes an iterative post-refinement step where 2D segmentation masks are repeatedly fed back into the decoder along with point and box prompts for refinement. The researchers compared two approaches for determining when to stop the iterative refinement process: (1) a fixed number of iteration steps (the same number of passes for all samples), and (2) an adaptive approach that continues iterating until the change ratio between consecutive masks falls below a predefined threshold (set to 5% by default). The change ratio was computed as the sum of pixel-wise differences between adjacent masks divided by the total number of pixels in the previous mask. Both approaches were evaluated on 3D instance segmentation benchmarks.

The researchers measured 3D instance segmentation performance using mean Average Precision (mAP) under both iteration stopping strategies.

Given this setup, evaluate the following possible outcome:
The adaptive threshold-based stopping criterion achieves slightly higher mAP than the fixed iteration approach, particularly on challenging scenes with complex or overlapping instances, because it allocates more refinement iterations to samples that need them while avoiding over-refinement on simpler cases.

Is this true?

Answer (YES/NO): NO